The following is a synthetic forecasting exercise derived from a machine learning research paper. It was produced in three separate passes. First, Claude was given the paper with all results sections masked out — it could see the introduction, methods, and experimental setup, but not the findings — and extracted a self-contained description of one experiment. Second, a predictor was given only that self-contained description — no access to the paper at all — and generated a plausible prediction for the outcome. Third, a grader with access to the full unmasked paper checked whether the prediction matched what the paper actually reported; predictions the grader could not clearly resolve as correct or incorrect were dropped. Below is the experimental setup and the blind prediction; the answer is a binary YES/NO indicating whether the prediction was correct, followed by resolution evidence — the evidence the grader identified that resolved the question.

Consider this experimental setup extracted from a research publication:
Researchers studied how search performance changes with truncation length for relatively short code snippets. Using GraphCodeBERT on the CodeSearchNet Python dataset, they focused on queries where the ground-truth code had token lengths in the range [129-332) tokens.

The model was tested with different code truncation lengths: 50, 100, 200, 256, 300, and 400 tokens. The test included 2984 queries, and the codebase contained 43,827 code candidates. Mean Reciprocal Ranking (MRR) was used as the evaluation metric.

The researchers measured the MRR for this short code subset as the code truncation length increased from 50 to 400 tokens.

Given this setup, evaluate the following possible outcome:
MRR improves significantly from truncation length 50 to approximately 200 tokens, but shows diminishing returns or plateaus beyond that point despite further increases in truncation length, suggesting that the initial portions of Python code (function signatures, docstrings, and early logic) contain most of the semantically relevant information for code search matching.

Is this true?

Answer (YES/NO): NO